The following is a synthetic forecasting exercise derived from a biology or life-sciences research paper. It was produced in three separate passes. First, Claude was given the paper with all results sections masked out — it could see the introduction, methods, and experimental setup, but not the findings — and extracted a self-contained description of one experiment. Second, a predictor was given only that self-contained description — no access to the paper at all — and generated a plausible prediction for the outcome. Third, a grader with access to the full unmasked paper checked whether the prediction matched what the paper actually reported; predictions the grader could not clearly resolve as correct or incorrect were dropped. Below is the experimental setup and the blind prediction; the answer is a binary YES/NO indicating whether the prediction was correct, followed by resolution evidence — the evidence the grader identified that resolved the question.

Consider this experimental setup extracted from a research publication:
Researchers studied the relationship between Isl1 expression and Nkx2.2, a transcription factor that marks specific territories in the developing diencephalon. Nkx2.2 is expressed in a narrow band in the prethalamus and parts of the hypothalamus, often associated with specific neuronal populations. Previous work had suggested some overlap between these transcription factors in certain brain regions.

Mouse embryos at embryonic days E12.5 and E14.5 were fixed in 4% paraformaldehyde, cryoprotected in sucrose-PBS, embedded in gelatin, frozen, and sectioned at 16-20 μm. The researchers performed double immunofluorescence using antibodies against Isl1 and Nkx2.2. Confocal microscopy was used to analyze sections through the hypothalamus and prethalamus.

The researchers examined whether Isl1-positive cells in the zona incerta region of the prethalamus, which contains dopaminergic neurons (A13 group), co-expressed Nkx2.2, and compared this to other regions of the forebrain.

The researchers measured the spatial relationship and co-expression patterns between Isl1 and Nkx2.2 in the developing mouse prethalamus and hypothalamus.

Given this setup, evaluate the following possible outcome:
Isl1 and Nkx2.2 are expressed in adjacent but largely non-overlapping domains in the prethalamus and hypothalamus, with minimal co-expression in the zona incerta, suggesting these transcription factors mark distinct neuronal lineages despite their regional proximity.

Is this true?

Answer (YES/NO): YES